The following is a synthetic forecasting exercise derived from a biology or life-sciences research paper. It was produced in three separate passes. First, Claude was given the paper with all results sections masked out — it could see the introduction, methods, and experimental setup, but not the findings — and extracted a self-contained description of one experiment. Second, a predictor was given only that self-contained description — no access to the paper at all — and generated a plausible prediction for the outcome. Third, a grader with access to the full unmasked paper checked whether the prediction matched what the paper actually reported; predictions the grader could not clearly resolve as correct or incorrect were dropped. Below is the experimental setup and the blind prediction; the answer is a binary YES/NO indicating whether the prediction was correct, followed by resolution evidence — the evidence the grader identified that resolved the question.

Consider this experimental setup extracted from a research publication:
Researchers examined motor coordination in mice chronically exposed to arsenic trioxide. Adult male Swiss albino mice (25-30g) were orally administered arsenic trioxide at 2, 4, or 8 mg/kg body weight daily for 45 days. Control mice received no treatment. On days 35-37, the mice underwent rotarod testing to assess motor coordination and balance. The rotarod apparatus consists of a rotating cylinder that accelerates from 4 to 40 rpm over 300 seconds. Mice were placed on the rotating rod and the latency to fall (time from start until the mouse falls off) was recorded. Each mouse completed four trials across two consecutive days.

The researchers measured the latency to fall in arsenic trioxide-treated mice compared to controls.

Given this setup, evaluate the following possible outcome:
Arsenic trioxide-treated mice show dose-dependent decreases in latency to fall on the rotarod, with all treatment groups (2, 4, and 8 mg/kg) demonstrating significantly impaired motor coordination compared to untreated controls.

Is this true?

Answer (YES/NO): NO